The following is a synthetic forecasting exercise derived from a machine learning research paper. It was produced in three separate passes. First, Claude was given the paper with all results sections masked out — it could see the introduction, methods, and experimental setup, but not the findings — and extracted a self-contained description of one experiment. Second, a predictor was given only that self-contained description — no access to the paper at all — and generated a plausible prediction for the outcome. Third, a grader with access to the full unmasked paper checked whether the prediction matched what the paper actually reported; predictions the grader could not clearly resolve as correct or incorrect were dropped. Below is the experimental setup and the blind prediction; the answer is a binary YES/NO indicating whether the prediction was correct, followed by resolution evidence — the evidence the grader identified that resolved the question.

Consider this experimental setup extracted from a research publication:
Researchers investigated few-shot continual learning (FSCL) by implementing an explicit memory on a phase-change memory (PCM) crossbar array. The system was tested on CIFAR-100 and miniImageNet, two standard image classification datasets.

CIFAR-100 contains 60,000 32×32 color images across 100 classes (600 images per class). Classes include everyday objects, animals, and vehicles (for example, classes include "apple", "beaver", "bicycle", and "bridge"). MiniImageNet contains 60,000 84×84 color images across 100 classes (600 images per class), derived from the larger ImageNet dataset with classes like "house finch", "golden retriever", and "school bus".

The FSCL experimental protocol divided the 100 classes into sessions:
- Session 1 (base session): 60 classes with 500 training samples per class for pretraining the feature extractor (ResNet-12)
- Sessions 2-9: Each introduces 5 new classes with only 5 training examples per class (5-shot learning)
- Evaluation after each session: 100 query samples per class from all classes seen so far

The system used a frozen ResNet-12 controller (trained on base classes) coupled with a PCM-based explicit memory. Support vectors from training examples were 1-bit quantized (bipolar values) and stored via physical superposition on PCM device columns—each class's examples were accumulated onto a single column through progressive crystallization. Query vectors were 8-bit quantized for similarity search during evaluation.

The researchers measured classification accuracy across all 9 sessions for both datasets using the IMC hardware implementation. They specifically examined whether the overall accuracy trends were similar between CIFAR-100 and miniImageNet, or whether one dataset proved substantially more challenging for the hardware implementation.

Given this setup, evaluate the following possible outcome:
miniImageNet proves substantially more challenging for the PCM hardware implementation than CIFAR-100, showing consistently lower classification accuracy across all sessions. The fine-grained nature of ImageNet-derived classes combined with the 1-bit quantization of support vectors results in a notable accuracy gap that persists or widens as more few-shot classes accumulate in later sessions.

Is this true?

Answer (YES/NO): NO